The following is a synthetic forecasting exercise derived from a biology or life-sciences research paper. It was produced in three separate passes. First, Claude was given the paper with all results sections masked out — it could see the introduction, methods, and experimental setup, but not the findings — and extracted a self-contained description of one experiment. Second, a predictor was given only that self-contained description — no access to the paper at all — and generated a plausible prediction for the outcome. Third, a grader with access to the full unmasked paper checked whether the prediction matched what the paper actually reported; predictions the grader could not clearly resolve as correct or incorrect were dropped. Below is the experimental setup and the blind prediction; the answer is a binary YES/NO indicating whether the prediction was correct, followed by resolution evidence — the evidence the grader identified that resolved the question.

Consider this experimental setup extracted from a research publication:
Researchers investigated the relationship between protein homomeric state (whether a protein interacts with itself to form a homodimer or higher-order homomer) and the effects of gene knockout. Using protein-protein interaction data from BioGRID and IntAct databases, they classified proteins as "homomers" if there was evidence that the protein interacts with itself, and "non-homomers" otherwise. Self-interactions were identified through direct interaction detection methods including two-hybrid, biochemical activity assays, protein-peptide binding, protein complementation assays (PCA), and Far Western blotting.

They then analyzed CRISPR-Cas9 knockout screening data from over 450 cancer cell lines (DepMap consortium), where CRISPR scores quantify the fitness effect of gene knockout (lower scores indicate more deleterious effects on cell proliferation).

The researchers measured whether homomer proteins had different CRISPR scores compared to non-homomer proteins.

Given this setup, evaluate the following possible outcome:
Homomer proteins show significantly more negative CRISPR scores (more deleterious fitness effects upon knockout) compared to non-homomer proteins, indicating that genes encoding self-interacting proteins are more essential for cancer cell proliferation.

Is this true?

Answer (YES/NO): NO